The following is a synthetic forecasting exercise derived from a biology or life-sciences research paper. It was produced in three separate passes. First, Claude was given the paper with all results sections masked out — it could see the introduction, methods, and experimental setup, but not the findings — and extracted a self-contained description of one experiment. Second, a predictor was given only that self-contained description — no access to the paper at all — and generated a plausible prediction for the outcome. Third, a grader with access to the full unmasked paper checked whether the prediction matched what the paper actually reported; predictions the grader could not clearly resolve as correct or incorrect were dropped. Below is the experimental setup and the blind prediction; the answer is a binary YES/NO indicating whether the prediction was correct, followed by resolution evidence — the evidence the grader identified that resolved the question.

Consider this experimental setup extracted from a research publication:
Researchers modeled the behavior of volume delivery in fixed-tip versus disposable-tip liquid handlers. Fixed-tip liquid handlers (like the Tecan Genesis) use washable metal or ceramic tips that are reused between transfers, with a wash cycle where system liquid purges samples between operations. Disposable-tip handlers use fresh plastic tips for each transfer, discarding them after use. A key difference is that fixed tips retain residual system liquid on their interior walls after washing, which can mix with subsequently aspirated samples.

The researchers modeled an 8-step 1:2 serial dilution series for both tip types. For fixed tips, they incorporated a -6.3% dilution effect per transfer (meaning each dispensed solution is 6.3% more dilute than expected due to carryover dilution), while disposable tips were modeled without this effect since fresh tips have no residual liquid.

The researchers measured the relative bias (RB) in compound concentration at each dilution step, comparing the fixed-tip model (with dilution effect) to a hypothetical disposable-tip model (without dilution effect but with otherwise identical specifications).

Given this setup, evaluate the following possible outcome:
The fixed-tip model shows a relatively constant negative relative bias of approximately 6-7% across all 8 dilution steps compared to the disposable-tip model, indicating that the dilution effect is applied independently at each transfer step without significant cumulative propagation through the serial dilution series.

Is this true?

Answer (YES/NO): NO